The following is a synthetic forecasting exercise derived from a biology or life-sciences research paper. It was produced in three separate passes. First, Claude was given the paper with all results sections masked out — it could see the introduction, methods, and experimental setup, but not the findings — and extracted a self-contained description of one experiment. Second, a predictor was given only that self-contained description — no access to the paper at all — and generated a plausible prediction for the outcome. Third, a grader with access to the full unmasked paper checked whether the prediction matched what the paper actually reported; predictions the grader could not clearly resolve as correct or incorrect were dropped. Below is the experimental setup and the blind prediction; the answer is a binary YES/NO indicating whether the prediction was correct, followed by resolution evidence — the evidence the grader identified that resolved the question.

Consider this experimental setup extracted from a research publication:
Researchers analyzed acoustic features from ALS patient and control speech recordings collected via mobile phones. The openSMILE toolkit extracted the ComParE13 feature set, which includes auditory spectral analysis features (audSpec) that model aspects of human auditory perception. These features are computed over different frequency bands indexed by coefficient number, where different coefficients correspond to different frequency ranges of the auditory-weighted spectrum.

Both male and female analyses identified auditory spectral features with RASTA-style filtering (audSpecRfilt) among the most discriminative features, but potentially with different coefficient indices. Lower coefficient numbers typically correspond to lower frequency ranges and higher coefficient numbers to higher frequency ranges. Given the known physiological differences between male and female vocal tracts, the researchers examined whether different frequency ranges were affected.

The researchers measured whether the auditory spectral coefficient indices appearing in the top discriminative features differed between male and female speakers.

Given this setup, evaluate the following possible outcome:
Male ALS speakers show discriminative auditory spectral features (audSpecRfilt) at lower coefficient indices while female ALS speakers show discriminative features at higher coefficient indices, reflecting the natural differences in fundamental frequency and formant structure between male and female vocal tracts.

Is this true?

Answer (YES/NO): YES